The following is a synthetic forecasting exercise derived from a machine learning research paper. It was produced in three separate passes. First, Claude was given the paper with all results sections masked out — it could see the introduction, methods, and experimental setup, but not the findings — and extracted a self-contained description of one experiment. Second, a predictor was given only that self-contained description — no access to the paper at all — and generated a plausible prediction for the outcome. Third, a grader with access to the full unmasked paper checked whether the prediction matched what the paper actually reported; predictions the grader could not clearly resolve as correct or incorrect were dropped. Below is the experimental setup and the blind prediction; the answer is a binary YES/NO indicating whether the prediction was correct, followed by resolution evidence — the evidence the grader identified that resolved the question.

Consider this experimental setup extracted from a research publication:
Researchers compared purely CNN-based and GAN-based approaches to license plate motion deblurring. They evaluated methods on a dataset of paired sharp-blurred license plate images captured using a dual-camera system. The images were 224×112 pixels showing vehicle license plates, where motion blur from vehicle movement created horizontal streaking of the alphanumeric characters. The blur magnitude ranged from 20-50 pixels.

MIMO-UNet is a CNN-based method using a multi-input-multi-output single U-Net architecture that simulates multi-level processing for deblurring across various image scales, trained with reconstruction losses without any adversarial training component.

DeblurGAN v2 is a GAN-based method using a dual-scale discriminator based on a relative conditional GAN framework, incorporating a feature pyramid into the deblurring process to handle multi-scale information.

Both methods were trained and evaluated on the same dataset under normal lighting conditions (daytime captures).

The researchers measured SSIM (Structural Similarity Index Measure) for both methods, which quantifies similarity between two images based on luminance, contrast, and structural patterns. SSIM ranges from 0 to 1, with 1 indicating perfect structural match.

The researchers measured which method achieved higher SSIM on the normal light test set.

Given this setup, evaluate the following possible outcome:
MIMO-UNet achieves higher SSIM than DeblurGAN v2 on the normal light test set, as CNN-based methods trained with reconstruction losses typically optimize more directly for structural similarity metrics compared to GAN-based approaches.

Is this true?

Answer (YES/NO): YES